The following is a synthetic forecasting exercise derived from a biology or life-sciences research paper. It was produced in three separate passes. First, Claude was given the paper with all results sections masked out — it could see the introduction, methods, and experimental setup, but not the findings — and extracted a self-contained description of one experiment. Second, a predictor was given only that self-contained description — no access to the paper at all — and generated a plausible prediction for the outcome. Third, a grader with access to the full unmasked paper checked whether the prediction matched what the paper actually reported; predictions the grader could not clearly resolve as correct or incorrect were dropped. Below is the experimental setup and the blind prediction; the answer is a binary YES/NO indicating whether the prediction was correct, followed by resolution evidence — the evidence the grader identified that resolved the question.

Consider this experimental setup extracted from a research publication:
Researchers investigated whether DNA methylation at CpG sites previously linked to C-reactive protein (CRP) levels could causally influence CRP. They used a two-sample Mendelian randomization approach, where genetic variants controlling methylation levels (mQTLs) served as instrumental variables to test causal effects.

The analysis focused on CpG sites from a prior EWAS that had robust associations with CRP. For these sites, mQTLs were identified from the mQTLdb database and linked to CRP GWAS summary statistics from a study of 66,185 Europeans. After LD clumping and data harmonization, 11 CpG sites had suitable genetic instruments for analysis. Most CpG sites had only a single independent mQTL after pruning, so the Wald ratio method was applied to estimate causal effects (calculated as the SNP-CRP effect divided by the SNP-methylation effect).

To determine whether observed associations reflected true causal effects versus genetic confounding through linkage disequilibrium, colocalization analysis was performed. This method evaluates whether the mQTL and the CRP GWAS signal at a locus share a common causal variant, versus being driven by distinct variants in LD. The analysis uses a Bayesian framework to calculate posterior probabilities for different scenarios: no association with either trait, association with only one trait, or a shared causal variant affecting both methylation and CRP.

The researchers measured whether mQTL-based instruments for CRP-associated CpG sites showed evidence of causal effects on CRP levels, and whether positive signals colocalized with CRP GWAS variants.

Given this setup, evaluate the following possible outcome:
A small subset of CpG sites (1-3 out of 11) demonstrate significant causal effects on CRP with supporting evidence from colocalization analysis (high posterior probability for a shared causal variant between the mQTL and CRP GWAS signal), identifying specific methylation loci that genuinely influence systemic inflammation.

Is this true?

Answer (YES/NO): YES